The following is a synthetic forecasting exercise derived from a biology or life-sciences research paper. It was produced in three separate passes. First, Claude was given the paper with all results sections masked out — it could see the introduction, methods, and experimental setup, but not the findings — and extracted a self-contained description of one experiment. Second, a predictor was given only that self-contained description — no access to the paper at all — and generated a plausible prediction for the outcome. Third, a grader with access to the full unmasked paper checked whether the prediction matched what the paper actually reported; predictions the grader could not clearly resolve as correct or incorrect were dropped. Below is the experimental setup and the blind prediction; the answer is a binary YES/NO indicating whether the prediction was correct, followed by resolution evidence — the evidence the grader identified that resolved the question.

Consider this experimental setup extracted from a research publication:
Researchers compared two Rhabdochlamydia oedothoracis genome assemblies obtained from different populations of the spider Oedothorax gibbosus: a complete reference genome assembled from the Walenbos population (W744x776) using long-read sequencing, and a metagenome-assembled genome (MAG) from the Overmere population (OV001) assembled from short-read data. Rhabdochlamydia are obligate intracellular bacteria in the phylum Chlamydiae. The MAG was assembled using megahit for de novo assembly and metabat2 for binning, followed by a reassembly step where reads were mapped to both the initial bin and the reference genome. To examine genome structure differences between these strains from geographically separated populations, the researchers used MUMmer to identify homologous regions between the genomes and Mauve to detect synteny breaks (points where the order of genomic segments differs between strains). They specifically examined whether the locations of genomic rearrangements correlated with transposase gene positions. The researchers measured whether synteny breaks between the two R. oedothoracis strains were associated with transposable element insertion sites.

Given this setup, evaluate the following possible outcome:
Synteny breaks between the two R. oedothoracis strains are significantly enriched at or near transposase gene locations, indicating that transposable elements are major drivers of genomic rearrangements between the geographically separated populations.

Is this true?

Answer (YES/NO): YES